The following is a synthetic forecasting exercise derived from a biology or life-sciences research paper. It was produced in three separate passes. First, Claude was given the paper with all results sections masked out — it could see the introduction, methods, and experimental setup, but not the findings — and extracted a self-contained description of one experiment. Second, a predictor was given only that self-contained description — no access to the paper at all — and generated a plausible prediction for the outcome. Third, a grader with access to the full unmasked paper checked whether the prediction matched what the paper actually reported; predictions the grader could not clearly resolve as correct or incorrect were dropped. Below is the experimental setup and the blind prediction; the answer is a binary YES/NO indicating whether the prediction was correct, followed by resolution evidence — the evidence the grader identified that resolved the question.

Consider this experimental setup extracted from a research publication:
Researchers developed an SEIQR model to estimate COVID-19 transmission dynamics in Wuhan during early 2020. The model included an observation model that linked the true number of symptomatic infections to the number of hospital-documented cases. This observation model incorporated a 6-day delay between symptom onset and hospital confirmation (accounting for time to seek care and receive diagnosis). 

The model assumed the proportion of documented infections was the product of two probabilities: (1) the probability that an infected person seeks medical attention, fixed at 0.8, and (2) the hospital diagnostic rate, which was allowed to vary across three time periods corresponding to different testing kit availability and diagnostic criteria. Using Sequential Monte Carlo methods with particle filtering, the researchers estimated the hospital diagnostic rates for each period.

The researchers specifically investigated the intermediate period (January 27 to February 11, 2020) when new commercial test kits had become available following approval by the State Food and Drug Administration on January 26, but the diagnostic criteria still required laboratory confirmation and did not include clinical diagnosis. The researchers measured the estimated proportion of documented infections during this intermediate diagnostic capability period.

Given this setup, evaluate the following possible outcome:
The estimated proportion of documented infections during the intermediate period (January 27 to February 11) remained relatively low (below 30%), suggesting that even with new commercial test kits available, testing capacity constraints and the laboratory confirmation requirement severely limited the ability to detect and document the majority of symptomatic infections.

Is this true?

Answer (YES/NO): NO